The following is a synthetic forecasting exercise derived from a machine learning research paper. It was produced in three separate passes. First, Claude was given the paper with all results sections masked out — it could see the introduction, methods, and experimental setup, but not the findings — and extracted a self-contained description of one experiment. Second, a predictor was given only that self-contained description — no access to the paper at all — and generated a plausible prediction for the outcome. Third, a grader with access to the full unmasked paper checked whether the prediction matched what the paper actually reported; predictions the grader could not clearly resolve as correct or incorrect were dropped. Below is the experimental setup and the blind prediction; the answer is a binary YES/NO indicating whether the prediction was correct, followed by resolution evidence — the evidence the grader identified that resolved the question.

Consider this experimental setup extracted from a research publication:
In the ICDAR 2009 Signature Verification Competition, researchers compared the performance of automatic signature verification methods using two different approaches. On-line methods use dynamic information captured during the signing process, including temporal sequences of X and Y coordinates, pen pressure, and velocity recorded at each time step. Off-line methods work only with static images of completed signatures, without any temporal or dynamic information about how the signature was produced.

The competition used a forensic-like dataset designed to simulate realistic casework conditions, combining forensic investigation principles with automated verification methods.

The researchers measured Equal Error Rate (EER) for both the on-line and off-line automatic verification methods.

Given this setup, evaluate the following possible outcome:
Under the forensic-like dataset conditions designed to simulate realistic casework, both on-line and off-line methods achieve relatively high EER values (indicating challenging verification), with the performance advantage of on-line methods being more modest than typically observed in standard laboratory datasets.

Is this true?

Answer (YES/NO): NO